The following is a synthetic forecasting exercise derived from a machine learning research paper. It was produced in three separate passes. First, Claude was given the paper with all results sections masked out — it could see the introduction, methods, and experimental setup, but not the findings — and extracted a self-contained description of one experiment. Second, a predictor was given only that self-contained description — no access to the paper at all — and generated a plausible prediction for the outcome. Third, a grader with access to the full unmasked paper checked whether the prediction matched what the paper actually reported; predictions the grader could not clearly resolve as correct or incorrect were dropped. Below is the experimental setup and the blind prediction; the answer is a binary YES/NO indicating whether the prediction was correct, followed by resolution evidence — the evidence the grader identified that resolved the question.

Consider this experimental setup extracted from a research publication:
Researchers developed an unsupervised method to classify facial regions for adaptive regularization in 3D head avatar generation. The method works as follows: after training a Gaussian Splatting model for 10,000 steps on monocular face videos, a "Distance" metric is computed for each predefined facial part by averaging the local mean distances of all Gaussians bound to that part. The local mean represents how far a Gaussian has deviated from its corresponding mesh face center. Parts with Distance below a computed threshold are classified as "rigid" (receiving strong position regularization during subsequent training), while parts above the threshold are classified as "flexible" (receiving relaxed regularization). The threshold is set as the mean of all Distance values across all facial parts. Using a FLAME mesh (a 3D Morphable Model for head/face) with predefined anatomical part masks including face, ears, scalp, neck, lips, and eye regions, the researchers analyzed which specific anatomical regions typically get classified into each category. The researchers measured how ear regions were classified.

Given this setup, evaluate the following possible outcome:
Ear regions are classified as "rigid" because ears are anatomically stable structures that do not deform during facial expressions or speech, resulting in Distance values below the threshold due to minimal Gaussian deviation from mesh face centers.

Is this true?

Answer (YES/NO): NO